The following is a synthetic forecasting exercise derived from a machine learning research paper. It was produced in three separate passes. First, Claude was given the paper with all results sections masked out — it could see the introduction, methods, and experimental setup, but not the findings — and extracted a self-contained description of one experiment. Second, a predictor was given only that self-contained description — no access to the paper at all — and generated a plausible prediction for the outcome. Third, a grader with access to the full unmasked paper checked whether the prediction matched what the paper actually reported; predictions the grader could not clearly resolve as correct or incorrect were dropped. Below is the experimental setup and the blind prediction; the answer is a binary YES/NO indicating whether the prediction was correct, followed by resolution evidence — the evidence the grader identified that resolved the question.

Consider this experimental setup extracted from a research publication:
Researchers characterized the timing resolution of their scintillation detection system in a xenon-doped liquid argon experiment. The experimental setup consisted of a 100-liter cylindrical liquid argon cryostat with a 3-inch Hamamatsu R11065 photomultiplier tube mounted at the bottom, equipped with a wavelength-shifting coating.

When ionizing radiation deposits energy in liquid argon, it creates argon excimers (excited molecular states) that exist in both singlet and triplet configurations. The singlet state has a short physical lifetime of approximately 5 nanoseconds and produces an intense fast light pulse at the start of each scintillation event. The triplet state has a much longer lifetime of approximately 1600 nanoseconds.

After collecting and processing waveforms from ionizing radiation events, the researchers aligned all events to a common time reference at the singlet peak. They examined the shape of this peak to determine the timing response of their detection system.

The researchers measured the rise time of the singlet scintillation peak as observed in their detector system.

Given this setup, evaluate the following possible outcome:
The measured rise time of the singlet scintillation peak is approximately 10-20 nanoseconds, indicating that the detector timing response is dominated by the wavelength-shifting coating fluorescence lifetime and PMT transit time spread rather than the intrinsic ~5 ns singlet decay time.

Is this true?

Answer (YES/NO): NO